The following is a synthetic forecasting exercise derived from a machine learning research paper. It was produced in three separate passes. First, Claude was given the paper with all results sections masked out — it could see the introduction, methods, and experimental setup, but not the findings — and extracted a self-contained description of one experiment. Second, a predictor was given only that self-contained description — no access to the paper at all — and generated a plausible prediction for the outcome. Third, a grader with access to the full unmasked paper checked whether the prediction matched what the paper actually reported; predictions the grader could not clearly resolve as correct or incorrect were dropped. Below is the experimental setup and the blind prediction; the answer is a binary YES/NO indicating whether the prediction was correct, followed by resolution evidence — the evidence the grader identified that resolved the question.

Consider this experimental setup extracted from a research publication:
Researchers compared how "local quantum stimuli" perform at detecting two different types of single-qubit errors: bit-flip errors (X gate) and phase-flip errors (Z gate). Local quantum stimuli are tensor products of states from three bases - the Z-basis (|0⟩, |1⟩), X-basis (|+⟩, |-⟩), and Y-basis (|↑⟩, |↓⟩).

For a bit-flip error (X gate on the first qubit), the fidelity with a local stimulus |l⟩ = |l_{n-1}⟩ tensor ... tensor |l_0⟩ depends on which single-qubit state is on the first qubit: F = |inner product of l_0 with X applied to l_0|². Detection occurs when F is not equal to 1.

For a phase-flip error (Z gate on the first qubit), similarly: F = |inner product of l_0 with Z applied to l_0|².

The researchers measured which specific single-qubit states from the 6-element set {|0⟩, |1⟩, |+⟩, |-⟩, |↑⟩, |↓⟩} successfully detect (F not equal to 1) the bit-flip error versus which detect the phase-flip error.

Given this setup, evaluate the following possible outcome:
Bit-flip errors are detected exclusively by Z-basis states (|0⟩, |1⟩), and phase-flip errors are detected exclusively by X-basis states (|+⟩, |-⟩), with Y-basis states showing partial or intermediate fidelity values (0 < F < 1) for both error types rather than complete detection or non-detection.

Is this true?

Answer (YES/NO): NO